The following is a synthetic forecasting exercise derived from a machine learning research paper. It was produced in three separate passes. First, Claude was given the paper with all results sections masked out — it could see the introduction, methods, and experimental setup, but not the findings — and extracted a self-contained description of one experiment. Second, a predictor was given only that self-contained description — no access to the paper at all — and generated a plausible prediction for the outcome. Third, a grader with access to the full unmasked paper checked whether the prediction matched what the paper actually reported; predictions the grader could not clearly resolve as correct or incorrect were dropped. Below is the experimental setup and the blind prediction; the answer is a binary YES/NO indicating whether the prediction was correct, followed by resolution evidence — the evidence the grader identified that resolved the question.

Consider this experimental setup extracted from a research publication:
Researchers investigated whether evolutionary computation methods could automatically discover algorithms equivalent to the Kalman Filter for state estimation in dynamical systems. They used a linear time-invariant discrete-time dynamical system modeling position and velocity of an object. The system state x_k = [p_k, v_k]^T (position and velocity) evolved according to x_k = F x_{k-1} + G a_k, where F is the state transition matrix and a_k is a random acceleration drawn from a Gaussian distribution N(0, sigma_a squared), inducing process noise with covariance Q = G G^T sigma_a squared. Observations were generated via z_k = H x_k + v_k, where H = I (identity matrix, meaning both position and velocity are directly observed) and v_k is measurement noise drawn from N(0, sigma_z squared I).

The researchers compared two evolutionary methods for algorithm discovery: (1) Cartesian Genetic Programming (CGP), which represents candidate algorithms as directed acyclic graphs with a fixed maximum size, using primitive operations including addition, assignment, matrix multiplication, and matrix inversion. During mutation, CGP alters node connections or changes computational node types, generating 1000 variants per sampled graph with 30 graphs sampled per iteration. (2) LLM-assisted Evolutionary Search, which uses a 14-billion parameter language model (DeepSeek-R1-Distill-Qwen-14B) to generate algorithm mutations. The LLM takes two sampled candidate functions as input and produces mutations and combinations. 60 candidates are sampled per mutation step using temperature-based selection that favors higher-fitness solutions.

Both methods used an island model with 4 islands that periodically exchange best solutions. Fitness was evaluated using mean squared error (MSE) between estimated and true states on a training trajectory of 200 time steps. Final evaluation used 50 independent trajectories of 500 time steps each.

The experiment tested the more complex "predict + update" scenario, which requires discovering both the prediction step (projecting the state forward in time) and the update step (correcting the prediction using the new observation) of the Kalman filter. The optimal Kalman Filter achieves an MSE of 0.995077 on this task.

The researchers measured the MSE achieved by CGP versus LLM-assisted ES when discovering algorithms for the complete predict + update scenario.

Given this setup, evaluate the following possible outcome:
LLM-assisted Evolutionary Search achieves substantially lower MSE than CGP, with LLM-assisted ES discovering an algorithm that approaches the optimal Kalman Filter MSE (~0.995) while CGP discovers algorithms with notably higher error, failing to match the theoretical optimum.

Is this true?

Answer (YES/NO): NO